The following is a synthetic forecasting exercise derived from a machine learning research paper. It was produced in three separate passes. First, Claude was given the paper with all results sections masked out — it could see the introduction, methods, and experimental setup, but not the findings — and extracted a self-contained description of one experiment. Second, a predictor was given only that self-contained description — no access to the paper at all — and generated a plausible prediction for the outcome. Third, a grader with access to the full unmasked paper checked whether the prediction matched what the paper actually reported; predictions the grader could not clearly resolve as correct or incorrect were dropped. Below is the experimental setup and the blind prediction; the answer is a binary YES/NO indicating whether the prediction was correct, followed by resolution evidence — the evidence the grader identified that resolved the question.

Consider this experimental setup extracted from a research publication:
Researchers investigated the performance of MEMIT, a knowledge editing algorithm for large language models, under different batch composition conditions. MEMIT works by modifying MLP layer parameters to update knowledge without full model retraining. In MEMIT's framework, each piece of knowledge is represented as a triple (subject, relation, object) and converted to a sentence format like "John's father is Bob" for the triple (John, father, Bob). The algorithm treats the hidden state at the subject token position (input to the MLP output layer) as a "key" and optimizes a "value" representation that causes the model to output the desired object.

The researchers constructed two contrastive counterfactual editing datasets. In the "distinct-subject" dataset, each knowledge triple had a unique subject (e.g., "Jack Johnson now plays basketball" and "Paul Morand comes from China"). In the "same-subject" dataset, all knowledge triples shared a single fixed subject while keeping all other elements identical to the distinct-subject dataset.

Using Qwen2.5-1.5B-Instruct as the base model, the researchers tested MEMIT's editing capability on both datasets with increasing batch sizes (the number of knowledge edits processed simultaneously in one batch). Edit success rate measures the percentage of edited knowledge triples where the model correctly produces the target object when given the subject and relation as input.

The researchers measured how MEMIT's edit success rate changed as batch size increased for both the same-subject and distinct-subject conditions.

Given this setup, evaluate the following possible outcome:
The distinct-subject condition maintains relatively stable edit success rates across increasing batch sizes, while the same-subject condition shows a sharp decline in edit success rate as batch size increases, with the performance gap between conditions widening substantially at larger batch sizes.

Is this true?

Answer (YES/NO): YES